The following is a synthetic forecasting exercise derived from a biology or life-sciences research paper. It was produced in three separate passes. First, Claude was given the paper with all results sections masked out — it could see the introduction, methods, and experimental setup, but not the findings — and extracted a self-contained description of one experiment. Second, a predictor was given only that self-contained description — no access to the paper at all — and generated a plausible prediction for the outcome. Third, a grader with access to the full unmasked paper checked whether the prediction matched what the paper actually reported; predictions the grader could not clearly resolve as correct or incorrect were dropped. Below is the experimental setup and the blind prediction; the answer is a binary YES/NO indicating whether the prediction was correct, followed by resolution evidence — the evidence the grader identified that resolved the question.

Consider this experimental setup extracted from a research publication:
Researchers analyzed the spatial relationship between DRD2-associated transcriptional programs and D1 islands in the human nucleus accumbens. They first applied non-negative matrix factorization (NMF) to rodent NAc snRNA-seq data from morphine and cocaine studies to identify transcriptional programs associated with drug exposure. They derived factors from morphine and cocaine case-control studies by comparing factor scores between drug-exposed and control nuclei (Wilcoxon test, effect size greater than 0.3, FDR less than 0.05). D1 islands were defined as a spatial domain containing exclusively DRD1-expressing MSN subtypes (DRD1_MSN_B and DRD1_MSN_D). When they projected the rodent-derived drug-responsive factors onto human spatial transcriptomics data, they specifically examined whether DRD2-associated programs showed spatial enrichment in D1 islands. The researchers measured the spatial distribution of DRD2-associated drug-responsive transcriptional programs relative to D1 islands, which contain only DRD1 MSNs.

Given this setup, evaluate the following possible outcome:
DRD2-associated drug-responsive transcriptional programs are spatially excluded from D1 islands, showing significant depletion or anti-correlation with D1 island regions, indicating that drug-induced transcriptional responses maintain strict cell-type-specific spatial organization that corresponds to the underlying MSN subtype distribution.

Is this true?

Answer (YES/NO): NO